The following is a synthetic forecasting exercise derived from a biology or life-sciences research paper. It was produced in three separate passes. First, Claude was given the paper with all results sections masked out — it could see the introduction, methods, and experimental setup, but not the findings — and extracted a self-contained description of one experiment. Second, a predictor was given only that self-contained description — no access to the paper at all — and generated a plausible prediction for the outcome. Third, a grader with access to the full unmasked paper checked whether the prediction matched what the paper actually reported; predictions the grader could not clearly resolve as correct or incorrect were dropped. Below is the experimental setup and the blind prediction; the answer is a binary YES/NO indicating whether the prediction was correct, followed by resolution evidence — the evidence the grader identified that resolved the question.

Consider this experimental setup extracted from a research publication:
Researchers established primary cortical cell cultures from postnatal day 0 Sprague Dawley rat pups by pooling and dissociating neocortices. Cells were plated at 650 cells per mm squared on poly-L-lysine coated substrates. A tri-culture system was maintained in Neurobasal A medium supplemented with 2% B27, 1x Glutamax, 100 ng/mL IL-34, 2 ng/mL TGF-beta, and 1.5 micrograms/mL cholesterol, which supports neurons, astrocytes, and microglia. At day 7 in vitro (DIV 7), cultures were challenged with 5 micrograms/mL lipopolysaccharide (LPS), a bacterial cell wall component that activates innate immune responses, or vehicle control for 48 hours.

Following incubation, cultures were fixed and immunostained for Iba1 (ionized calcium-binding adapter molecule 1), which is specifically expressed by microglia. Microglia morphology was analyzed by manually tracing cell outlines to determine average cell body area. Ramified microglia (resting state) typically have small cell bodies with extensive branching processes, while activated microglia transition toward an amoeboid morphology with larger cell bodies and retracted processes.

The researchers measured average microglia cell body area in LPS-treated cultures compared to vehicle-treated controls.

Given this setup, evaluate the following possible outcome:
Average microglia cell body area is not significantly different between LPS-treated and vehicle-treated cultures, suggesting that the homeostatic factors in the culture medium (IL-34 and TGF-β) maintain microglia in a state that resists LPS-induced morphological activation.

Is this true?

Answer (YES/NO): NO